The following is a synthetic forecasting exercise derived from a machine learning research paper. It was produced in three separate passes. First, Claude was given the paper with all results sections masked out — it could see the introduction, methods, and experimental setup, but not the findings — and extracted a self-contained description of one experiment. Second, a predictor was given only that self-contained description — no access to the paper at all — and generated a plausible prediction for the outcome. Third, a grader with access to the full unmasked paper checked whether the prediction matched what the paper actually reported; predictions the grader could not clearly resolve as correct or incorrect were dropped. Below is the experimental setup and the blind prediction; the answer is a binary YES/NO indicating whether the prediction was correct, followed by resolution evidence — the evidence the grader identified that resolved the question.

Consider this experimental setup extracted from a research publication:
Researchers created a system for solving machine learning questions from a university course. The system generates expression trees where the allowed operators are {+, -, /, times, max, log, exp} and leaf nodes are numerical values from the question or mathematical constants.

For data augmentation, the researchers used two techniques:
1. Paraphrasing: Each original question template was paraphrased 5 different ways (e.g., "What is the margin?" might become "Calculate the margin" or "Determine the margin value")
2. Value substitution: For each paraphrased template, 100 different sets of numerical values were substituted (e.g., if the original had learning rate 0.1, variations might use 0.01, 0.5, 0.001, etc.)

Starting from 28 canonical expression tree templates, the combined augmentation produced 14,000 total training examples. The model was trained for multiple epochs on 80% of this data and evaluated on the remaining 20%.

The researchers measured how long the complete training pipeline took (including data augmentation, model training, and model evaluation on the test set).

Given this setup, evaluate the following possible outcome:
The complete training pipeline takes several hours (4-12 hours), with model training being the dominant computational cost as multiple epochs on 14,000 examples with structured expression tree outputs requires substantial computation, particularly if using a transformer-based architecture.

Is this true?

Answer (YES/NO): NO